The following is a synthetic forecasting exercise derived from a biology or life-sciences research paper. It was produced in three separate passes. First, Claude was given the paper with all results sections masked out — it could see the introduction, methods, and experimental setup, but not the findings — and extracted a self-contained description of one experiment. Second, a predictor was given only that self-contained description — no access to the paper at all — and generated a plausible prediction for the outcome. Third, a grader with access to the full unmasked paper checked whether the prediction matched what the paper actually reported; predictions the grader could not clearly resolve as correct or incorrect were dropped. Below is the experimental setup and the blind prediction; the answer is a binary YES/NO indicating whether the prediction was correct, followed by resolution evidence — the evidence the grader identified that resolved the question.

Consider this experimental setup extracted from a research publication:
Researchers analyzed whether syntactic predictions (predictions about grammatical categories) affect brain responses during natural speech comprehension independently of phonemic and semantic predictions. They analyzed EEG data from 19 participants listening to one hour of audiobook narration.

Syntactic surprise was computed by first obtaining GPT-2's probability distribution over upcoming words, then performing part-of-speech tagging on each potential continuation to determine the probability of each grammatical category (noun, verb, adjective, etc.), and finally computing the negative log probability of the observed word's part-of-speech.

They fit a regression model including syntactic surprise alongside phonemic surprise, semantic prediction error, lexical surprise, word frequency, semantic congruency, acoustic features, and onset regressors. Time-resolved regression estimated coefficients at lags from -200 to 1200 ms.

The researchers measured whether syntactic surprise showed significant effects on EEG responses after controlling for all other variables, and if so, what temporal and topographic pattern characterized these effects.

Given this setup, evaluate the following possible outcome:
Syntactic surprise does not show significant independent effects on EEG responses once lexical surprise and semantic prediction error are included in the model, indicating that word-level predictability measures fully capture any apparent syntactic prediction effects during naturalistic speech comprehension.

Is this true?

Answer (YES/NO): NO